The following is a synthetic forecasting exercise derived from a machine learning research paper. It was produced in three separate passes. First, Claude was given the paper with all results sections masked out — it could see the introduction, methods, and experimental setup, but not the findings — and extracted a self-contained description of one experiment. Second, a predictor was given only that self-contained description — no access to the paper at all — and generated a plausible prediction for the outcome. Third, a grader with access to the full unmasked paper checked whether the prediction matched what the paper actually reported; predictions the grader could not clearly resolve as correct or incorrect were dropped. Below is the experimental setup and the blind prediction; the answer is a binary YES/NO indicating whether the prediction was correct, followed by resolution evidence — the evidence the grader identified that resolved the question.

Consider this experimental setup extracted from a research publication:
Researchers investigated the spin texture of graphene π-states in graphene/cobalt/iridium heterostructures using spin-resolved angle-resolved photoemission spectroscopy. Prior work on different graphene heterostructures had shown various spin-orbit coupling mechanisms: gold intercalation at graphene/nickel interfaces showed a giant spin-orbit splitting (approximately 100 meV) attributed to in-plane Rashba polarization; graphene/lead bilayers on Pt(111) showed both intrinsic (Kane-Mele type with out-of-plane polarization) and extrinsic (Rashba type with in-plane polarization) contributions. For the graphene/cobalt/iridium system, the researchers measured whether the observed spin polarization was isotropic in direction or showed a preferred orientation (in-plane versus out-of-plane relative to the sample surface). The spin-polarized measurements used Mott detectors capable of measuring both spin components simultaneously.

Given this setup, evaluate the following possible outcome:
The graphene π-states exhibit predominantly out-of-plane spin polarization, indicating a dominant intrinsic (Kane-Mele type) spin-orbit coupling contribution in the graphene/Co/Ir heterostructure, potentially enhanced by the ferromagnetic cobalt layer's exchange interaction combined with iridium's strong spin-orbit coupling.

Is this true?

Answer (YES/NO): NO